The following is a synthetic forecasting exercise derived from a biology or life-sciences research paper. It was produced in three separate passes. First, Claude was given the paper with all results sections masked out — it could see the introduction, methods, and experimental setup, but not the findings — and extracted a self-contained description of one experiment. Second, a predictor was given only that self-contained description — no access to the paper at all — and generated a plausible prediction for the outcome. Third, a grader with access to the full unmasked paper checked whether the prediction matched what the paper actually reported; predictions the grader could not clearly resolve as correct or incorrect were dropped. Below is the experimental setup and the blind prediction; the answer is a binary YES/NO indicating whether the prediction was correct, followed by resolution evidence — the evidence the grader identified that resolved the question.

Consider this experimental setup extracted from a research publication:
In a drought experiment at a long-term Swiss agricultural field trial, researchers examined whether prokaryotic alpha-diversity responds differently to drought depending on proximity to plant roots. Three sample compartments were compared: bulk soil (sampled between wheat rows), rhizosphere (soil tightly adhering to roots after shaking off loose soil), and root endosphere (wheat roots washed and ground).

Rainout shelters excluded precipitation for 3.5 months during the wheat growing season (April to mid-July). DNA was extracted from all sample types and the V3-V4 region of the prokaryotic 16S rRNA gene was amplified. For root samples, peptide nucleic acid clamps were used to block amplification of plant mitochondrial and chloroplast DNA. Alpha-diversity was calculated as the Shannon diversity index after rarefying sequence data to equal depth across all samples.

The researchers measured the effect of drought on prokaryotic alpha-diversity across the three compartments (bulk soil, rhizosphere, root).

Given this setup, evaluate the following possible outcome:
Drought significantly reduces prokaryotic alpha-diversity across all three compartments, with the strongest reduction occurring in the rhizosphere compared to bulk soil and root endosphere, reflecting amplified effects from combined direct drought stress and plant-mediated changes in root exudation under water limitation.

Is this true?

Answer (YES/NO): NO